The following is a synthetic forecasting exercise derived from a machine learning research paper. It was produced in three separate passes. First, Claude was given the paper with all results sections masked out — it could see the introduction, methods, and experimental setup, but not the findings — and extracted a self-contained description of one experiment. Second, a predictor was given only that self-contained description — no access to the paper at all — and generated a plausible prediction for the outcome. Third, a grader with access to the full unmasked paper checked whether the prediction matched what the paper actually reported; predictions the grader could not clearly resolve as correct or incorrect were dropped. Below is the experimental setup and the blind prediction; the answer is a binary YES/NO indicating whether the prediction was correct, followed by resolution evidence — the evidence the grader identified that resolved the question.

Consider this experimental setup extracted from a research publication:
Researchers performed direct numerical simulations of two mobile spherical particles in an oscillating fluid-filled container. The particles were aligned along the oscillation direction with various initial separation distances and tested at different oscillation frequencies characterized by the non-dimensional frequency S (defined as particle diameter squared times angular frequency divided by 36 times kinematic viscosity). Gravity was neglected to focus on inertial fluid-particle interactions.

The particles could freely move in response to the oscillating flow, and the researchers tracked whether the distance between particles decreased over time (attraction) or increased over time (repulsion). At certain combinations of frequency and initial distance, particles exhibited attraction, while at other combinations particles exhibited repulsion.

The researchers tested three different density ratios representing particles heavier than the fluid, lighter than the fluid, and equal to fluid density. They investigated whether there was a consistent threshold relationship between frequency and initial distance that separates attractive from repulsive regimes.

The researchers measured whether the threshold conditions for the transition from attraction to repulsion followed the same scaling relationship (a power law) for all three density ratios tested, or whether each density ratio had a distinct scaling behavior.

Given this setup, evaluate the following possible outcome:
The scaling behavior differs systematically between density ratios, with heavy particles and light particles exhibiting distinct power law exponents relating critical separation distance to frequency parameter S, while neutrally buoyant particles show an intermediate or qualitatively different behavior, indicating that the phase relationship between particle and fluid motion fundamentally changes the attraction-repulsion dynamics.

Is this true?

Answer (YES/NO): NO